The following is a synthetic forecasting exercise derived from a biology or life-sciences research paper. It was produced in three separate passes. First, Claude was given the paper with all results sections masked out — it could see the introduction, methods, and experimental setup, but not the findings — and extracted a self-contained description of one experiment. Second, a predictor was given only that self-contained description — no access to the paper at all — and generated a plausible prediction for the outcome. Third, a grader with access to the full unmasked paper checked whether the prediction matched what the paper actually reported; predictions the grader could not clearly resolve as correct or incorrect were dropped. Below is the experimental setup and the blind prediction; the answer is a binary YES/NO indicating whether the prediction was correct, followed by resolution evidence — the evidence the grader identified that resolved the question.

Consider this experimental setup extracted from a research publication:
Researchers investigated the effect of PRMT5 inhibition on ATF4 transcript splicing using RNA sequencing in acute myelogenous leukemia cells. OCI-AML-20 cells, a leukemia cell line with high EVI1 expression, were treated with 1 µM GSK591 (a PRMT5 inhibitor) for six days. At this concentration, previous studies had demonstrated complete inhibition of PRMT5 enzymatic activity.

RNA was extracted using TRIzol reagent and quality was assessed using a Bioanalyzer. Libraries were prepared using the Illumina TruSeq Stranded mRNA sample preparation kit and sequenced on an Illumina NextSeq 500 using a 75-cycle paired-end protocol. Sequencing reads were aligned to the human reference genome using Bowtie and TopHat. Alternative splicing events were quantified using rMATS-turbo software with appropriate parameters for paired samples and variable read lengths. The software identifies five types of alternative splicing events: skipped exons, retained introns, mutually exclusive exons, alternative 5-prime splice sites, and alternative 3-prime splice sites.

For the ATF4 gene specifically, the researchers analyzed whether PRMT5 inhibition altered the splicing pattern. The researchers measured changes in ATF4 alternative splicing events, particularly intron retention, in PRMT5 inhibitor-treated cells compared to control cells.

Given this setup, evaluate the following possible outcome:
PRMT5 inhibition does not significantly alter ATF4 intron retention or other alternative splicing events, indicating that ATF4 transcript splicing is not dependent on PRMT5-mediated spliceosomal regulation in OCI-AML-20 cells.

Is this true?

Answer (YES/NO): NO